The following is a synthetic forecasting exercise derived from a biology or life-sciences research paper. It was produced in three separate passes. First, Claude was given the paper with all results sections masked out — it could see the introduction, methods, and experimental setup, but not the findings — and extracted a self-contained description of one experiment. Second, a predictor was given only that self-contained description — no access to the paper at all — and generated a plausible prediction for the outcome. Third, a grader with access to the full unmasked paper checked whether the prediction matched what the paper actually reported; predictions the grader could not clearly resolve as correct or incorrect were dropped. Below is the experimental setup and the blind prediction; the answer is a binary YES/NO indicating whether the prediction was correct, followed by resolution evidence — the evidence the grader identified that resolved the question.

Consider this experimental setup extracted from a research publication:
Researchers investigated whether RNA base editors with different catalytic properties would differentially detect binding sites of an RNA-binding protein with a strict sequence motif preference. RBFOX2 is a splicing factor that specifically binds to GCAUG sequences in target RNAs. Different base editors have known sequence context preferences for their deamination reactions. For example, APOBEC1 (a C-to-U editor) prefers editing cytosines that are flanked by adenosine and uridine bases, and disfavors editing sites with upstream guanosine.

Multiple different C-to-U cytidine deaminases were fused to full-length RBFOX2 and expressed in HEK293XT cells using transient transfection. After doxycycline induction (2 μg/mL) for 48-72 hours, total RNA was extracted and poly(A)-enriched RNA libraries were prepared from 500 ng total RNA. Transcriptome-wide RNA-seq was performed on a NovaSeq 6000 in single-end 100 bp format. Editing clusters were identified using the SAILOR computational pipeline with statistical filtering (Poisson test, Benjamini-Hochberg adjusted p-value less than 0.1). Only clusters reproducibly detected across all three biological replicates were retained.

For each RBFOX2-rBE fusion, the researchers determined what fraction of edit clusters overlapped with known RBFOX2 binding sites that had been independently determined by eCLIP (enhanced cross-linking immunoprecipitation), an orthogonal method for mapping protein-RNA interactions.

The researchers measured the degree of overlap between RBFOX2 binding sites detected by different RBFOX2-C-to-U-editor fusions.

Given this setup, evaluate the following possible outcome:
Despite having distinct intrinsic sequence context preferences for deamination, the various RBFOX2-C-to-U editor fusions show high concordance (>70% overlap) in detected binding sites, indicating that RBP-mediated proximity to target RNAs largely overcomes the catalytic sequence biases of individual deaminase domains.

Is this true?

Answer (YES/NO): NO